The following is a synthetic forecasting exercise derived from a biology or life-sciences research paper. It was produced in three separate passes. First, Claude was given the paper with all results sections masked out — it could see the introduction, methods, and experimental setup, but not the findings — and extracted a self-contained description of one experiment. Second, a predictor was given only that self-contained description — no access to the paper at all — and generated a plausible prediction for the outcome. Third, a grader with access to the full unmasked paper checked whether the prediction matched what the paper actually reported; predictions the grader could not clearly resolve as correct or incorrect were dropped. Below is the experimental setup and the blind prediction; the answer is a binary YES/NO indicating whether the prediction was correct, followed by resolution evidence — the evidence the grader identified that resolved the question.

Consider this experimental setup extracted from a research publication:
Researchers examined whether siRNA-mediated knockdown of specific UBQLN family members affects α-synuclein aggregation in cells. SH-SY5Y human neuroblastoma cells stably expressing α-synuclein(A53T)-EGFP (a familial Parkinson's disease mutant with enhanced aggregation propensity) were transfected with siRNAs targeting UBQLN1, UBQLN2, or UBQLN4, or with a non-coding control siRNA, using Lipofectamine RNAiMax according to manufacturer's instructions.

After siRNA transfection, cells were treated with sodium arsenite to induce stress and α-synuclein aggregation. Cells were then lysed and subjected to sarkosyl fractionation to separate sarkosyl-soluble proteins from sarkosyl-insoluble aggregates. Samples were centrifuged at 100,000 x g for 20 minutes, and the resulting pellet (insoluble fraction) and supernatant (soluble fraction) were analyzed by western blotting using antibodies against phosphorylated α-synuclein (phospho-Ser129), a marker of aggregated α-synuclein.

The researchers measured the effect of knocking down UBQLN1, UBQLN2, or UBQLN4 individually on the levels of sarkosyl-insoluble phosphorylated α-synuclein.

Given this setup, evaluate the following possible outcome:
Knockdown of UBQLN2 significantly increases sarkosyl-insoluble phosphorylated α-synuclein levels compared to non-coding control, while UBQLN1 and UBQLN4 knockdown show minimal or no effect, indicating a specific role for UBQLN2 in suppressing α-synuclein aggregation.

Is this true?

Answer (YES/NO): NO